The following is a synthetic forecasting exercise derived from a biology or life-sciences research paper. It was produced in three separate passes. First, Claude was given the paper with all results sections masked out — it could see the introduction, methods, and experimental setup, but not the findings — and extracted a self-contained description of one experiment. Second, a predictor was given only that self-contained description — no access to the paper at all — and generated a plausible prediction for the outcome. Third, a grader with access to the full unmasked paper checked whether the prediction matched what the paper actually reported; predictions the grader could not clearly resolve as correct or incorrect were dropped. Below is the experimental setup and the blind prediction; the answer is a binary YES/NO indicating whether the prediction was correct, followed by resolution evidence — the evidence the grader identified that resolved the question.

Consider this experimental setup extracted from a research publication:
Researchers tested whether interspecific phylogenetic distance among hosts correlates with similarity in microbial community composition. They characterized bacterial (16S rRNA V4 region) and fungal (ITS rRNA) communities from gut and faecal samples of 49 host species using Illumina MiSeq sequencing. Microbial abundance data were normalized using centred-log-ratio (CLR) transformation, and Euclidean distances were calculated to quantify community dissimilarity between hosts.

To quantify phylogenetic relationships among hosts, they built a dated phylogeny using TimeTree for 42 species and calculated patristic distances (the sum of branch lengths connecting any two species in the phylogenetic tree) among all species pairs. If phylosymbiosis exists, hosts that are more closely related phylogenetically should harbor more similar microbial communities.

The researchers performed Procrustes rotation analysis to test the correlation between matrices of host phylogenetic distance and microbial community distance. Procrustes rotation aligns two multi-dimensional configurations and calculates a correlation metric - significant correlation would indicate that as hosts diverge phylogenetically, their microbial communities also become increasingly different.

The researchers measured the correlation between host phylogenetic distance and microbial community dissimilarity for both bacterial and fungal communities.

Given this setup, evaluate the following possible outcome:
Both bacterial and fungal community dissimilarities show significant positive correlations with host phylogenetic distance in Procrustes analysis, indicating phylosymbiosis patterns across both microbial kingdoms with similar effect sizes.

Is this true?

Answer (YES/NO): NO